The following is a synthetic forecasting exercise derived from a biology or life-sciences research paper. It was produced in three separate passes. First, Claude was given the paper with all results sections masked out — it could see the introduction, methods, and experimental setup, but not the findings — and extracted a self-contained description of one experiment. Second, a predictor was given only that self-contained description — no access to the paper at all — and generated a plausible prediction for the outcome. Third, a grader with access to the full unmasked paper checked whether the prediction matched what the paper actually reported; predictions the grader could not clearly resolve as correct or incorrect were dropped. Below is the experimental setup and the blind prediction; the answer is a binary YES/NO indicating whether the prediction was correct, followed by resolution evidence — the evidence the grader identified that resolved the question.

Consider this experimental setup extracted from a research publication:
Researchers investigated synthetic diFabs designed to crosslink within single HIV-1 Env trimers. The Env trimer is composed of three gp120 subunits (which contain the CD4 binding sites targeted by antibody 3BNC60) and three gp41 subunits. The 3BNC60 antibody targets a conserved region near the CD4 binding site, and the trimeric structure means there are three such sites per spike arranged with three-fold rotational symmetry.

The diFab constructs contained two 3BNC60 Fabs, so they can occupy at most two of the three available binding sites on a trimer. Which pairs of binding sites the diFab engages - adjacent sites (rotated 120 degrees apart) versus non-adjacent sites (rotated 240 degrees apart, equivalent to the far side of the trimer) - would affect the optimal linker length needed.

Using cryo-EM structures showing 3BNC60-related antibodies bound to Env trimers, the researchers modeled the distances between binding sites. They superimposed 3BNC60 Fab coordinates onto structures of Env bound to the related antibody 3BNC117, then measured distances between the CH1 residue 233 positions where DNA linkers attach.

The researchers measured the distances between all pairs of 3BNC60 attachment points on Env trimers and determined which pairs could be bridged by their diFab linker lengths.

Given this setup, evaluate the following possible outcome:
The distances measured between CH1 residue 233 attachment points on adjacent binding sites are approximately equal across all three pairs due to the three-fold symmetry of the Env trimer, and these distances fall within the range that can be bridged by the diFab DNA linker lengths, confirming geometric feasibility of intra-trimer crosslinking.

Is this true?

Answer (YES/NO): YES